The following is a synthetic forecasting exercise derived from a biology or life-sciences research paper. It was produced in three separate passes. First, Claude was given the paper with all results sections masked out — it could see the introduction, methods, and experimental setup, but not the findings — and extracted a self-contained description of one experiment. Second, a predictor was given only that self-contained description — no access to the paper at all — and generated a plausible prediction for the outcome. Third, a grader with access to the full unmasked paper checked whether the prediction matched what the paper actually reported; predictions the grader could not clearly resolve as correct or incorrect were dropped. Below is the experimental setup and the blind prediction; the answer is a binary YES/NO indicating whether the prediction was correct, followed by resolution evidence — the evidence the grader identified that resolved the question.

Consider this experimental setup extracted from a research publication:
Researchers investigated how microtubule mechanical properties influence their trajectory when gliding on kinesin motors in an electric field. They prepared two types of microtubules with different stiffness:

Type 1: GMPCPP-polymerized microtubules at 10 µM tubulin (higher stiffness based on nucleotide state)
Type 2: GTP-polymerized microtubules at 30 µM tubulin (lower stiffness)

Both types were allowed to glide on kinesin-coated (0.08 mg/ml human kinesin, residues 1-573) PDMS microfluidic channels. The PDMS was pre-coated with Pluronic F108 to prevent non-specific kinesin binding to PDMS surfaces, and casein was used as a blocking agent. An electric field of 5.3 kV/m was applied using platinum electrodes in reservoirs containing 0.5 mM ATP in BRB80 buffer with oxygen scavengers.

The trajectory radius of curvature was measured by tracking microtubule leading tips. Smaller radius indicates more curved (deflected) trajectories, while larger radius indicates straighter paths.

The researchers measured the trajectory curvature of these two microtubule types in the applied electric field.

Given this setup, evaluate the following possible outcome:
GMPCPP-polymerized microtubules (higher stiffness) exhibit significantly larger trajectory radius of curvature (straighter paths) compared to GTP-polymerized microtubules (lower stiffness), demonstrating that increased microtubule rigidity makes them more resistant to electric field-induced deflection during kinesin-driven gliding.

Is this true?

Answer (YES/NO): YES